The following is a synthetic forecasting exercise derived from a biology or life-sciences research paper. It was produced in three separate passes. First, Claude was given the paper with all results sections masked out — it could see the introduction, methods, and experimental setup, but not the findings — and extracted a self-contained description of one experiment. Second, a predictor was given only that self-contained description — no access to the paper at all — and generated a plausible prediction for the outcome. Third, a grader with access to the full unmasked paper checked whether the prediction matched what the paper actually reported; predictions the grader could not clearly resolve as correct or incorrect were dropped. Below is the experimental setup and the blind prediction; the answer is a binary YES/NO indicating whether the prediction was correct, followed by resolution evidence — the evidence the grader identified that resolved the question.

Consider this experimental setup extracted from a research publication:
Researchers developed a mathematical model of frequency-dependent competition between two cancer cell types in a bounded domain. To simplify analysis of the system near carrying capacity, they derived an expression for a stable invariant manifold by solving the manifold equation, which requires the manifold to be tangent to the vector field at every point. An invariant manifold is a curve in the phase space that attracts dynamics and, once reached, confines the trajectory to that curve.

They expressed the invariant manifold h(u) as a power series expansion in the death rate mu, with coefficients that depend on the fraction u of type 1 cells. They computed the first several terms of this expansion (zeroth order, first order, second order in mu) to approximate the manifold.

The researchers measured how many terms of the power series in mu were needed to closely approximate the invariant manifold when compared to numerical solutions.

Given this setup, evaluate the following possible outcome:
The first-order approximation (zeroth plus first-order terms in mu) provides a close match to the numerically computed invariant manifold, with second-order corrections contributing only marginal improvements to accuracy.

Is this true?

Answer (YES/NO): YES